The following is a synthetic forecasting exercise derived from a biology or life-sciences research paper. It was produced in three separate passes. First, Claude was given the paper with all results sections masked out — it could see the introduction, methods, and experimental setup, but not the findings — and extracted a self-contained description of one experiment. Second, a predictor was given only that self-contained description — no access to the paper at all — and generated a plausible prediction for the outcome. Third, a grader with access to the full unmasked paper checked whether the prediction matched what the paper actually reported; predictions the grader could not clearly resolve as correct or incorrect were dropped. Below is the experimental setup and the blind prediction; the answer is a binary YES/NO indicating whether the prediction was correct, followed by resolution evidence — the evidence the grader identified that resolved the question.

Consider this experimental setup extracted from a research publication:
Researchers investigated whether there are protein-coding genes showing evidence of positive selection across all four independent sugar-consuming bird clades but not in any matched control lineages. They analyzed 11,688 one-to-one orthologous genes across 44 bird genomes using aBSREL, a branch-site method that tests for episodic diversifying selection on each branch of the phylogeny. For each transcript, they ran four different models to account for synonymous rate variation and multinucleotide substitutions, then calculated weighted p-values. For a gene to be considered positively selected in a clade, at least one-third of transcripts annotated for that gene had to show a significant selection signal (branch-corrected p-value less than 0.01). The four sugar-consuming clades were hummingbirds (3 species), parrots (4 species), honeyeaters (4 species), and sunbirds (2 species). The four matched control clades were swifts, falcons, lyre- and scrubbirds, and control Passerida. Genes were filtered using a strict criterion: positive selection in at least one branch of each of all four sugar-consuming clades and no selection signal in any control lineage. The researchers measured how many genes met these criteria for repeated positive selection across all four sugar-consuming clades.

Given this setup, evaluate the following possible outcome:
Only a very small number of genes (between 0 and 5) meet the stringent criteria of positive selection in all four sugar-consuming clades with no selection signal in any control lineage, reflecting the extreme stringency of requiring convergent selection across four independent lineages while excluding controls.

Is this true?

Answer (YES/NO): YES